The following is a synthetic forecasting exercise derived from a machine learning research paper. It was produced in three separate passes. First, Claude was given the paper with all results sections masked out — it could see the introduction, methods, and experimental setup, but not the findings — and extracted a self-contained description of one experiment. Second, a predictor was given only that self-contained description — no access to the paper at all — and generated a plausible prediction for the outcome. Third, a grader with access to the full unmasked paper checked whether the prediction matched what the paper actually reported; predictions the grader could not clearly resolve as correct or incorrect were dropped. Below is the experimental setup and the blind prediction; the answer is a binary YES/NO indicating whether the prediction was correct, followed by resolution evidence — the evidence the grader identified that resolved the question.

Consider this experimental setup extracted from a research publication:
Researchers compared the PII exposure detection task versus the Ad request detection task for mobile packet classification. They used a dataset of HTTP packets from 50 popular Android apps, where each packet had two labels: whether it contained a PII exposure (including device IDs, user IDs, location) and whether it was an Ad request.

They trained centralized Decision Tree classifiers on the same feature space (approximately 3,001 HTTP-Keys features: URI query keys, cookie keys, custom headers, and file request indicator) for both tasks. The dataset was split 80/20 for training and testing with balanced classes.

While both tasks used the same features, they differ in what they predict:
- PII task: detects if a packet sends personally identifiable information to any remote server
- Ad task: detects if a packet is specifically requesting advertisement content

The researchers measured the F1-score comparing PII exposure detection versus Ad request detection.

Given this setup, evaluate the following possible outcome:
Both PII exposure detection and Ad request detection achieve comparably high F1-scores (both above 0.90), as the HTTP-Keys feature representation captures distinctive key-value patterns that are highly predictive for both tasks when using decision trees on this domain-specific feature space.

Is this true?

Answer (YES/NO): NO